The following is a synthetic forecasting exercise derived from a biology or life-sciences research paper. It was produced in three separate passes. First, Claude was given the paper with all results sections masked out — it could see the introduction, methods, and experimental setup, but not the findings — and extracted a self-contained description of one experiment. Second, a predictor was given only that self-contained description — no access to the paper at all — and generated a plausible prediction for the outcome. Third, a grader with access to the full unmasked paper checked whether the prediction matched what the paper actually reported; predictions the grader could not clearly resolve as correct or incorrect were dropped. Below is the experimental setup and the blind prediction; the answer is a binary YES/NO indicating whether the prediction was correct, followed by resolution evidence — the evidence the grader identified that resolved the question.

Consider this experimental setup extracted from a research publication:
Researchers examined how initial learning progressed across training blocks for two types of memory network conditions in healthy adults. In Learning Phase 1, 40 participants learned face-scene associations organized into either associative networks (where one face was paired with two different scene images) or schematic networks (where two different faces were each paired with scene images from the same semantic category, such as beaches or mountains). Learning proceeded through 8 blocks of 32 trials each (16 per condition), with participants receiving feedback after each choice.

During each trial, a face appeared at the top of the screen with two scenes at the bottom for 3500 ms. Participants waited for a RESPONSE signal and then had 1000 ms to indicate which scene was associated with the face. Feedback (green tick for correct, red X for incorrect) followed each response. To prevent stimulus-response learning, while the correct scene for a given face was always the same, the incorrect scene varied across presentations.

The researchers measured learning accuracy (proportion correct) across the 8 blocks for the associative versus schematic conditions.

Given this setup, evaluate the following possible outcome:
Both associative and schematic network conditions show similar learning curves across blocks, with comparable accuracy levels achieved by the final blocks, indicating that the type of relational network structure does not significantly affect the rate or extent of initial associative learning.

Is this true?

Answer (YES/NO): NO